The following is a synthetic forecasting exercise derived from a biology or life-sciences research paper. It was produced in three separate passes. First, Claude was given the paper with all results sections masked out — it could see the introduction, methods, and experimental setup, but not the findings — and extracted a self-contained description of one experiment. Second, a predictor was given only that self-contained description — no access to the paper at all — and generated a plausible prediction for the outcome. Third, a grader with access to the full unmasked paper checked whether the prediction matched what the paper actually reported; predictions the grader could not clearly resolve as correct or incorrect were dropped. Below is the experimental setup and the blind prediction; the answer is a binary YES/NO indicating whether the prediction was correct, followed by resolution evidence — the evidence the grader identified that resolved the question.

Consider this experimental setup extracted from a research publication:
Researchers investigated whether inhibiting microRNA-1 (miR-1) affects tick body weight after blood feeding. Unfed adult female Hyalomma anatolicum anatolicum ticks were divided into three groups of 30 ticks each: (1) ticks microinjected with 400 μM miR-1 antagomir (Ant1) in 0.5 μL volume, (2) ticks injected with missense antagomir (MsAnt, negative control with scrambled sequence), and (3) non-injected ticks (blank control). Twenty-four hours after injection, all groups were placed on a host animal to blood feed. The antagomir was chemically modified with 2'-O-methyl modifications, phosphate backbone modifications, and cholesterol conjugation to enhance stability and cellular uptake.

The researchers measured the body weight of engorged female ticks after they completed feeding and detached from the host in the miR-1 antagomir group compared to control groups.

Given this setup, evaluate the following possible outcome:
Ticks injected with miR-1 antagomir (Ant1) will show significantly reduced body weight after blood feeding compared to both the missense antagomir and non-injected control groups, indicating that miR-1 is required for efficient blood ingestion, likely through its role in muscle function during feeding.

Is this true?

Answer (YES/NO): YES